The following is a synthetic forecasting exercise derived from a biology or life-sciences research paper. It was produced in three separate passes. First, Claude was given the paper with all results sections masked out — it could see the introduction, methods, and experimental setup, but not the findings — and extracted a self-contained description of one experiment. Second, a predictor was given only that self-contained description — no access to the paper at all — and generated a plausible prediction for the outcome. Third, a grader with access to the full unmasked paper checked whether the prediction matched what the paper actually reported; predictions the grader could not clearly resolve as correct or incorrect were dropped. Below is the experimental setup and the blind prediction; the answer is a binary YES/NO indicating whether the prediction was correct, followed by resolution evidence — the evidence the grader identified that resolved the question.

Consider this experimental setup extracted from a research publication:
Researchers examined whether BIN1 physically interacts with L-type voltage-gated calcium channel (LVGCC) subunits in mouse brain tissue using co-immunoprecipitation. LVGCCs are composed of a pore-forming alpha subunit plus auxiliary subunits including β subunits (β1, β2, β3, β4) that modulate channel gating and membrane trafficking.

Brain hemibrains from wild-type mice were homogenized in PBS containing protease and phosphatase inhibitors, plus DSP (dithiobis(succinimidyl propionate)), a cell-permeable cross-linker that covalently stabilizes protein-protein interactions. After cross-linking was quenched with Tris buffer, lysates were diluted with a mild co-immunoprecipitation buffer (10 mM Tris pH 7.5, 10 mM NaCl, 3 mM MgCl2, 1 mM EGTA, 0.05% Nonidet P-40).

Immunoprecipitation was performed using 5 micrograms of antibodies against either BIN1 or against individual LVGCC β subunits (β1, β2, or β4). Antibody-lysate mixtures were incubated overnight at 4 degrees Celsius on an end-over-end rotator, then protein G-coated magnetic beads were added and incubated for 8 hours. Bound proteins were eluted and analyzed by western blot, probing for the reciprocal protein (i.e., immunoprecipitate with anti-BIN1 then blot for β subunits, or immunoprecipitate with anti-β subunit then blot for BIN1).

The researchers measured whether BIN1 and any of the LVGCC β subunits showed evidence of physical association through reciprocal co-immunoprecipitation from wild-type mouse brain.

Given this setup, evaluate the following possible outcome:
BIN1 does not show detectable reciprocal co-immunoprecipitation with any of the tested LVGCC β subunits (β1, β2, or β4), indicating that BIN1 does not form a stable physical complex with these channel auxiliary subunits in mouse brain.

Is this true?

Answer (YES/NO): NO